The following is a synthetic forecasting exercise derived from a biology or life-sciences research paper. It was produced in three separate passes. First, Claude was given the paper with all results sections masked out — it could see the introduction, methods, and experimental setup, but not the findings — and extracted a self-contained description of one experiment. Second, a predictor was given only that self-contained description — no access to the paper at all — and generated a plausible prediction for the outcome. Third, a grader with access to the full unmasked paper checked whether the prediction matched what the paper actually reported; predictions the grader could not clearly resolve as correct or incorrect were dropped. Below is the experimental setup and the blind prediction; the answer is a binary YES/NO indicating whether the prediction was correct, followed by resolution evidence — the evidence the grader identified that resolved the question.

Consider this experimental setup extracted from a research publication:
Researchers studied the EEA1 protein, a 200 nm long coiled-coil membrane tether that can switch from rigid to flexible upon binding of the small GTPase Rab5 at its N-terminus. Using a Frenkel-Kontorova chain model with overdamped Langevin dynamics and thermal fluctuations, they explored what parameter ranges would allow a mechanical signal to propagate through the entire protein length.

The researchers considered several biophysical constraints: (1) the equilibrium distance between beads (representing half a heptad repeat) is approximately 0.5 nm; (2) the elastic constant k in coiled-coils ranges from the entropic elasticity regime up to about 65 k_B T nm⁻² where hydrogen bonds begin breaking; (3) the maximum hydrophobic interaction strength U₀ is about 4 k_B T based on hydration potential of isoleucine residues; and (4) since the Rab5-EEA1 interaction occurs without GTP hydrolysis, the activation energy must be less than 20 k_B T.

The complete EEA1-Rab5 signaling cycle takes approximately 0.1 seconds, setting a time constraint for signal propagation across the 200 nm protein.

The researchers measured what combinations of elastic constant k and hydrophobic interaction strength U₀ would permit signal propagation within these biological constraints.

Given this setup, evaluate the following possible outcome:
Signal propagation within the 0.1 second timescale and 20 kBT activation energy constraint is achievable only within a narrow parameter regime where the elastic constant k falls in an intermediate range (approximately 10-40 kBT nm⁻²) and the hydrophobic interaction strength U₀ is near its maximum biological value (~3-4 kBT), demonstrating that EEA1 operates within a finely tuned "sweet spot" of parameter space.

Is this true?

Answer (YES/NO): NO